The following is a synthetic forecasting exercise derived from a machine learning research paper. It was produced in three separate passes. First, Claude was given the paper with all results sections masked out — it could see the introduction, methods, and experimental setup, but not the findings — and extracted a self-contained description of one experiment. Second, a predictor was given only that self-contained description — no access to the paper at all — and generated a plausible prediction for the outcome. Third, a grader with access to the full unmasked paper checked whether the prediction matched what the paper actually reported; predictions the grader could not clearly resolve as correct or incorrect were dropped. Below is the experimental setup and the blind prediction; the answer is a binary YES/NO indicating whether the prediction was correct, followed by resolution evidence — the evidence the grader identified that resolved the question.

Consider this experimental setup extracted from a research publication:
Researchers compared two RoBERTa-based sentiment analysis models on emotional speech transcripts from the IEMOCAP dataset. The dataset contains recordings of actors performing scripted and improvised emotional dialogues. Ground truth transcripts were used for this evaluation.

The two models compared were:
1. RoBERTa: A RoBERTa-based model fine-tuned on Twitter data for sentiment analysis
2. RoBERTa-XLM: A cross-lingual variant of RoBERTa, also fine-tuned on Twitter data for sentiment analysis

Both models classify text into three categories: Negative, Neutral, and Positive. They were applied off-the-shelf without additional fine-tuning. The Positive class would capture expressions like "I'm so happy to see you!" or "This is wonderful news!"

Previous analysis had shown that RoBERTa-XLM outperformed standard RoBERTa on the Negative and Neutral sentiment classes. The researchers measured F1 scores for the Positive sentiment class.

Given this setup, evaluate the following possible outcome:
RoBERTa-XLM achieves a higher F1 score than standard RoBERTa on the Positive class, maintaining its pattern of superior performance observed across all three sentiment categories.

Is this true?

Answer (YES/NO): NO